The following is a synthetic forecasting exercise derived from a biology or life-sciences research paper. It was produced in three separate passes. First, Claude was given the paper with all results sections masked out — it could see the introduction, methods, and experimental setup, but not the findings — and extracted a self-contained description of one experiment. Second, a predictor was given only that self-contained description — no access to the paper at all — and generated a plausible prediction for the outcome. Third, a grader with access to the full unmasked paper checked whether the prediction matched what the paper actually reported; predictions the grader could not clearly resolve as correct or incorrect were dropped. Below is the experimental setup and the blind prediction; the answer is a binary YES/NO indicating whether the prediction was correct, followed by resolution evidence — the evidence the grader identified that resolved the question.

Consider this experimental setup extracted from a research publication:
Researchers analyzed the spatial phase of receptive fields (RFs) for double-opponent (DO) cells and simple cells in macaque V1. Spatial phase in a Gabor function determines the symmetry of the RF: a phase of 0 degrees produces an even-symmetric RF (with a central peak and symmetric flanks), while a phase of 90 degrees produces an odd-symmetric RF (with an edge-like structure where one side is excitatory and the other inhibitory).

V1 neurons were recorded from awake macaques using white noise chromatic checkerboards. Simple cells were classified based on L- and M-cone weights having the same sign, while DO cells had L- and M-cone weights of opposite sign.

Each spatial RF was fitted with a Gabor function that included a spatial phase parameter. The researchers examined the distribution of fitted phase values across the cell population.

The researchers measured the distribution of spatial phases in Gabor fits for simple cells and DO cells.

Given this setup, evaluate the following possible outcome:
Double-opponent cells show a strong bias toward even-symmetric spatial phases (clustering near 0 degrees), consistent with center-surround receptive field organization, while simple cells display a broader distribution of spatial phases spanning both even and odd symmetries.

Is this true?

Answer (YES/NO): NO